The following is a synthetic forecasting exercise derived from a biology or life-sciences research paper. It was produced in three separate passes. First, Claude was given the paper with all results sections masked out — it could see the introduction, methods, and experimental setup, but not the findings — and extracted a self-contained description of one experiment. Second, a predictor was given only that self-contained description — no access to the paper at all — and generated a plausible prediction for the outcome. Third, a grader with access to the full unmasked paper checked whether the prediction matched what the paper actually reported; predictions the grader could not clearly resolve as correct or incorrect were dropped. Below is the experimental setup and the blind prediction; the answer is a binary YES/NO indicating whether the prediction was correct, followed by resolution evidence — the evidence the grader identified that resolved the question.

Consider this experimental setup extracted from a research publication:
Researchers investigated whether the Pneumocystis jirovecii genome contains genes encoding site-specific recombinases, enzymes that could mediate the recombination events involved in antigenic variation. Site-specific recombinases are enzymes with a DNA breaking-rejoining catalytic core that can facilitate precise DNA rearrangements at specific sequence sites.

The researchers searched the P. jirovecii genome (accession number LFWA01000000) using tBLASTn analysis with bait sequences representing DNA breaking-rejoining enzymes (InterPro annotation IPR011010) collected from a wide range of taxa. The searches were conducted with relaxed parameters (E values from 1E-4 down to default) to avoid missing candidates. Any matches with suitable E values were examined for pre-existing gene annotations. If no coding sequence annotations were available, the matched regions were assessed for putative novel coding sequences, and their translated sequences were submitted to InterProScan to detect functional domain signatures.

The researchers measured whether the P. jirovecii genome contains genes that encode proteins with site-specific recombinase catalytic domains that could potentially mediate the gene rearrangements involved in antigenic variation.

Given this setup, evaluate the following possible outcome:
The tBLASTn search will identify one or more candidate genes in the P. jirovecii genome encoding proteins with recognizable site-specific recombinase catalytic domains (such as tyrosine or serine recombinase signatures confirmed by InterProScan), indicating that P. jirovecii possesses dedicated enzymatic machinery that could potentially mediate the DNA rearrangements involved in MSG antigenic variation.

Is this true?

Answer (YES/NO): NO